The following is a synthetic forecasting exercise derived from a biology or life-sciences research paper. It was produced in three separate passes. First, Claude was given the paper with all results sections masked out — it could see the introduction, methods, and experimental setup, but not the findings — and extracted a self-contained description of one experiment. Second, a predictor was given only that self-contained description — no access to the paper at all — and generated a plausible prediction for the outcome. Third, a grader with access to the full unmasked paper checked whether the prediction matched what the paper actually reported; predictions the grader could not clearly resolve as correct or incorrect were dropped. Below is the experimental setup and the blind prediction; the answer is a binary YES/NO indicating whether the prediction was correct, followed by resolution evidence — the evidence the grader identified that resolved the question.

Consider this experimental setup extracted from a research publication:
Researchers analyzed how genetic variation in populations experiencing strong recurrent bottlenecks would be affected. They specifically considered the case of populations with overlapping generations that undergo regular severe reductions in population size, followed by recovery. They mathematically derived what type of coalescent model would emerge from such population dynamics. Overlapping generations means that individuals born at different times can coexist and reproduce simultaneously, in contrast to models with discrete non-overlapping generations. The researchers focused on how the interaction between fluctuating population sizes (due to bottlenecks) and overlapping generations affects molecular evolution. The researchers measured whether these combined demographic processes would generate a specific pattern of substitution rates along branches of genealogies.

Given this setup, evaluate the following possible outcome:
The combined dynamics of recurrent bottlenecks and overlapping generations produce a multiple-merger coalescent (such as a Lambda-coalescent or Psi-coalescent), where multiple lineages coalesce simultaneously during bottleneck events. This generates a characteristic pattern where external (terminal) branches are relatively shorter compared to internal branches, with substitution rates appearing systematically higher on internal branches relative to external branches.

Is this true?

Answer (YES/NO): NO